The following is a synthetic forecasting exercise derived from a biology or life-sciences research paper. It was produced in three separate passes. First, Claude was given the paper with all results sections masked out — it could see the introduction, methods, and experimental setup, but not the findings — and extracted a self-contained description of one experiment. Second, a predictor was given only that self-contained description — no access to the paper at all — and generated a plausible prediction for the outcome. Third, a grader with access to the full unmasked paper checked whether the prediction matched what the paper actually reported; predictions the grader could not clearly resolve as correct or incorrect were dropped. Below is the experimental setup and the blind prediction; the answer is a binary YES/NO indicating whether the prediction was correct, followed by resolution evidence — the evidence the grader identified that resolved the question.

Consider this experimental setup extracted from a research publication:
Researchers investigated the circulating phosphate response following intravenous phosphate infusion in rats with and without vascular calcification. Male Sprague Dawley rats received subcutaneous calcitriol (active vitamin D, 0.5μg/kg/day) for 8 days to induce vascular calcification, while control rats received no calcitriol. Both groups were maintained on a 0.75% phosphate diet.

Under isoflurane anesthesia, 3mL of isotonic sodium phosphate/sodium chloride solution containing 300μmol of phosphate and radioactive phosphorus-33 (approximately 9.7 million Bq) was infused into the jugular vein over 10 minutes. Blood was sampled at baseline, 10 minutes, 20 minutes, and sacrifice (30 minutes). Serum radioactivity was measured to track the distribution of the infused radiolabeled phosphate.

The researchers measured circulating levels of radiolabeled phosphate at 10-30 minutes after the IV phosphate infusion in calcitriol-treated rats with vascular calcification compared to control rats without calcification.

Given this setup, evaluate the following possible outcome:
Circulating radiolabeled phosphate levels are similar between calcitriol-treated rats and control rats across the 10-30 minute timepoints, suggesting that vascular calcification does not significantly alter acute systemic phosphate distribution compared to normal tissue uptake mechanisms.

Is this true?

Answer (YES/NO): NO